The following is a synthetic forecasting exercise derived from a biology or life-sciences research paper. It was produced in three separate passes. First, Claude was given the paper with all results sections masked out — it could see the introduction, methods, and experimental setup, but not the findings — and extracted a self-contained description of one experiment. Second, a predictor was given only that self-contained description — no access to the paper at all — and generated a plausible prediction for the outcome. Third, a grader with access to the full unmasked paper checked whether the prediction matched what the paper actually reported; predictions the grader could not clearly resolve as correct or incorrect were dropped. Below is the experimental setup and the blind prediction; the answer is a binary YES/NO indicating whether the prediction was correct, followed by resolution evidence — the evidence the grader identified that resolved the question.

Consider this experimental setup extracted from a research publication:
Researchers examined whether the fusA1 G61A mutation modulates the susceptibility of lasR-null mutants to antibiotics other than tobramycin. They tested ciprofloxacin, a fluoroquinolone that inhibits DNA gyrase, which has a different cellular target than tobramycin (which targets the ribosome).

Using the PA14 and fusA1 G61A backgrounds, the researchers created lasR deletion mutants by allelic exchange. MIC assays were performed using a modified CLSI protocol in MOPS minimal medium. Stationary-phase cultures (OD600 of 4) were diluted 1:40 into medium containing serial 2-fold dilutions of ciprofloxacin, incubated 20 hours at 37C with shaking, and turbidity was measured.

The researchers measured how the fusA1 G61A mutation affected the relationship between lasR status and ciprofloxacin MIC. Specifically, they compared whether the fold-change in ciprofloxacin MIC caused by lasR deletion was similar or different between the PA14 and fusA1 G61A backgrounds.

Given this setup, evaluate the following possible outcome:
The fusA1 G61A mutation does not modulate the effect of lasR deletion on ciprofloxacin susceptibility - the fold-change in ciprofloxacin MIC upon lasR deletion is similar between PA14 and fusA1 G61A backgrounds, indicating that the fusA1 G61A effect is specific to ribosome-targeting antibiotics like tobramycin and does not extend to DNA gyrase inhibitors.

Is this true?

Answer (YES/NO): NO